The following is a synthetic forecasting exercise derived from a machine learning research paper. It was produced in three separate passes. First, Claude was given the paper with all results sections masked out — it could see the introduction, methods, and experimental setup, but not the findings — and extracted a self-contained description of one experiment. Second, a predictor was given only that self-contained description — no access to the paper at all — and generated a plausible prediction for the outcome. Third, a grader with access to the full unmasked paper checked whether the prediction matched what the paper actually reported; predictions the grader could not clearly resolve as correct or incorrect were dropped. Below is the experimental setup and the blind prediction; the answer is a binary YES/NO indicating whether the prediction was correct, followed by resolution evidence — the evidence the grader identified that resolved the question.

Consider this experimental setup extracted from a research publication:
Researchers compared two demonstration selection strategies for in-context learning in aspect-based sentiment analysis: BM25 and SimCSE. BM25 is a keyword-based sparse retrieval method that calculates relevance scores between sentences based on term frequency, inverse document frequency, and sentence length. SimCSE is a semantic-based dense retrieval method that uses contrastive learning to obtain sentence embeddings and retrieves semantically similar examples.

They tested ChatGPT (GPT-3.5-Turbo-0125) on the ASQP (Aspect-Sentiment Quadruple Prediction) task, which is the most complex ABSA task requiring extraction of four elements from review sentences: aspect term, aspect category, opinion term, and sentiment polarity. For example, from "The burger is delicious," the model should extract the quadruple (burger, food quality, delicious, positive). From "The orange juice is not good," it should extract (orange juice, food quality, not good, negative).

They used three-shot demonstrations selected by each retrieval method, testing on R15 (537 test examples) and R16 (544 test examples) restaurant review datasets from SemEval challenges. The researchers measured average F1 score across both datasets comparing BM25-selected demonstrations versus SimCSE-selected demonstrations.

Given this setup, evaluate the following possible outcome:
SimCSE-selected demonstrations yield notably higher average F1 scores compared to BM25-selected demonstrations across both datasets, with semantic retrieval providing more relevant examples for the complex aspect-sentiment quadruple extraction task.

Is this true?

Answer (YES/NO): NO